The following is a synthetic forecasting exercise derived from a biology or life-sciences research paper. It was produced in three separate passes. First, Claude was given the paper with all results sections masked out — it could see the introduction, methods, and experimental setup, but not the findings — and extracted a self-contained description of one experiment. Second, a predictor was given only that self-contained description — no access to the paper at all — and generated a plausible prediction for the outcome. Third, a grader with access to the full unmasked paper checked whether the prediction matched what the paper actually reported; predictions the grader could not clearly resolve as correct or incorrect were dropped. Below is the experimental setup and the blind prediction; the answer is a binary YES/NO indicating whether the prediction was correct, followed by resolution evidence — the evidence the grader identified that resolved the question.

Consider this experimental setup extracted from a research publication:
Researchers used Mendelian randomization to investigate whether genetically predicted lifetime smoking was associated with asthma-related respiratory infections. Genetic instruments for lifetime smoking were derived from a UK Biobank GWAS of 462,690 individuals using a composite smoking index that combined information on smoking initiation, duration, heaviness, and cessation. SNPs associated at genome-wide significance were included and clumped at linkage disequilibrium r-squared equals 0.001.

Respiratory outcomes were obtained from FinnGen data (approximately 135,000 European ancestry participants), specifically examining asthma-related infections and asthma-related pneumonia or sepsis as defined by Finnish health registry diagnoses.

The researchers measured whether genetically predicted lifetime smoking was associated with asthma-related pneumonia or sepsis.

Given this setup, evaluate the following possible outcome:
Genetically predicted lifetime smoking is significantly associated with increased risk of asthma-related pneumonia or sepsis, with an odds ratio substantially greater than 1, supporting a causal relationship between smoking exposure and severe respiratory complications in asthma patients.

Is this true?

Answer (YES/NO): YES